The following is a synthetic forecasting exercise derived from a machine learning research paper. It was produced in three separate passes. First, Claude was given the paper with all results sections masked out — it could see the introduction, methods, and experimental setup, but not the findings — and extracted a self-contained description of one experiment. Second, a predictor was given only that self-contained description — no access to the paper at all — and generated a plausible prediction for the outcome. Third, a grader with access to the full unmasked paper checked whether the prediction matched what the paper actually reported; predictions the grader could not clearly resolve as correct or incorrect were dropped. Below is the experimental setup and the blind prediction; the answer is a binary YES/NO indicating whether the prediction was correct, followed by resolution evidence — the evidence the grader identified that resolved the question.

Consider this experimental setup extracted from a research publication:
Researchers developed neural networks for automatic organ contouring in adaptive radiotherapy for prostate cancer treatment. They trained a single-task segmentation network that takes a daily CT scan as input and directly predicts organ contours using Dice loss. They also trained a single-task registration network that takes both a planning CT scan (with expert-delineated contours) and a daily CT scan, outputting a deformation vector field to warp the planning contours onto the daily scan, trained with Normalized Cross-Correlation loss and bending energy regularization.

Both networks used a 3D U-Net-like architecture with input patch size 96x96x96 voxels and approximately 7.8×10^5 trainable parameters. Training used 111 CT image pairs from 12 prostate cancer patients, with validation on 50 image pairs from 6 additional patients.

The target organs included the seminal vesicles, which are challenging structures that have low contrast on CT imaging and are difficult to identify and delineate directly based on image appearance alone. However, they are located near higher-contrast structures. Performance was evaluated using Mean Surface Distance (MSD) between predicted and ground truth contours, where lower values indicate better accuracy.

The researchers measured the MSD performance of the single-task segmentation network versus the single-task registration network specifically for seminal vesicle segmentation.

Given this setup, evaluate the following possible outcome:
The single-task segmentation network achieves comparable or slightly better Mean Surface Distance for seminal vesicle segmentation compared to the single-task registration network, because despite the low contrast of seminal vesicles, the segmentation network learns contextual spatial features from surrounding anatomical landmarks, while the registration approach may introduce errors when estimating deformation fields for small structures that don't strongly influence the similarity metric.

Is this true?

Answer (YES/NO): NO